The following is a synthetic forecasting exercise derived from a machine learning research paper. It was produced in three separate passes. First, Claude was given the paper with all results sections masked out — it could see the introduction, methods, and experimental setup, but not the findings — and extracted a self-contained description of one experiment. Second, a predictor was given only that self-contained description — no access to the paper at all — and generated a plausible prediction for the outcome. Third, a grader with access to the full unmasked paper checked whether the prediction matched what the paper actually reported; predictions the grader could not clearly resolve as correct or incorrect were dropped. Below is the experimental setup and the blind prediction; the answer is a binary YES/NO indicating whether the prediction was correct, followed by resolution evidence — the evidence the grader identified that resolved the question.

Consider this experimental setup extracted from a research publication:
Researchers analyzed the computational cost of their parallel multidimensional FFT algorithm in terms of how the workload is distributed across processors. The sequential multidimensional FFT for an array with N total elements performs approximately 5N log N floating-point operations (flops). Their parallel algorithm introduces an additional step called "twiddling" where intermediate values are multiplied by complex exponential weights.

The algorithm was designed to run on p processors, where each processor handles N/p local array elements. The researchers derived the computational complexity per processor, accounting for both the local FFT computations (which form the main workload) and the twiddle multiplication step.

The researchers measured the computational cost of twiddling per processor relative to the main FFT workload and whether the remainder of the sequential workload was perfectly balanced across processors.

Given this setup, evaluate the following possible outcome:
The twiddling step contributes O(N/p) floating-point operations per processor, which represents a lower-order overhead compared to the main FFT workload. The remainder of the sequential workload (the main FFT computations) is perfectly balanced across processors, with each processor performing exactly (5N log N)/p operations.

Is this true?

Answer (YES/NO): YES